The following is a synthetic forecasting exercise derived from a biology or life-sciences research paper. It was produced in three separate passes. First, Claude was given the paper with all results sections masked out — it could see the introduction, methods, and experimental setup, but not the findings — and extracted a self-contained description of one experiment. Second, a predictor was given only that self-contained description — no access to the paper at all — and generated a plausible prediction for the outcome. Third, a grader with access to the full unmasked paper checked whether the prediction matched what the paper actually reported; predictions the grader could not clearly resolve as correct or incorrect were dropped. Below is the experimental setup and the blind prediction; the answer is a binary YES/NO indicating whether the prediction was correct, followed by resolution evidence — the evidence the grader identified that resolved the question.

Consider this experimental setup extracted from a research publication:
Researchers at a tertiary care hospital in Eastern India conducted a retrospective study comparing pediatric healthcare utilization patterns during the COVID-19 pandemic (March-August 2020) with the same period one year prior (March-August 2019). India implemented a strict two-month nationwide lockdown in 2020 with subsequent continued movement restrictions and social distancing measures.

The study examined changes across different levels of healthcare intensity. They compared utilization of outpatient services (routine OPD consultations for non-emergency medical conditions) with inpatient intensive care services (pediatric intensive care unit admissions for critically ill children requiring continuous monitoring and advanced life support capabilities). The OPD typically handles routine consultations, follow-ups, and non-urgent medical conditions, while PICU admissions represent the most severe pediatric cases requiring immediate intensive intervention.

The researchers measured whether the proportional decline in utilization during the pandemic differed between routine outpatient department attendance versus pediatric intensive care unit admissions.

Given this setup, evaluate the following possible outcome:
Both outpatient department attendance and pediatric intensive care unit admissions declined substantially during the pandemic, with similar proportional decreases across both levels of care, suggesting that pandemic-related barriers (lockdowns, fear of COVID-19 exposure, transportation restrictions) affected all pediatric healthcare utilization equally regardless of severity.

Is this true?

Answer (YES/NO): NO